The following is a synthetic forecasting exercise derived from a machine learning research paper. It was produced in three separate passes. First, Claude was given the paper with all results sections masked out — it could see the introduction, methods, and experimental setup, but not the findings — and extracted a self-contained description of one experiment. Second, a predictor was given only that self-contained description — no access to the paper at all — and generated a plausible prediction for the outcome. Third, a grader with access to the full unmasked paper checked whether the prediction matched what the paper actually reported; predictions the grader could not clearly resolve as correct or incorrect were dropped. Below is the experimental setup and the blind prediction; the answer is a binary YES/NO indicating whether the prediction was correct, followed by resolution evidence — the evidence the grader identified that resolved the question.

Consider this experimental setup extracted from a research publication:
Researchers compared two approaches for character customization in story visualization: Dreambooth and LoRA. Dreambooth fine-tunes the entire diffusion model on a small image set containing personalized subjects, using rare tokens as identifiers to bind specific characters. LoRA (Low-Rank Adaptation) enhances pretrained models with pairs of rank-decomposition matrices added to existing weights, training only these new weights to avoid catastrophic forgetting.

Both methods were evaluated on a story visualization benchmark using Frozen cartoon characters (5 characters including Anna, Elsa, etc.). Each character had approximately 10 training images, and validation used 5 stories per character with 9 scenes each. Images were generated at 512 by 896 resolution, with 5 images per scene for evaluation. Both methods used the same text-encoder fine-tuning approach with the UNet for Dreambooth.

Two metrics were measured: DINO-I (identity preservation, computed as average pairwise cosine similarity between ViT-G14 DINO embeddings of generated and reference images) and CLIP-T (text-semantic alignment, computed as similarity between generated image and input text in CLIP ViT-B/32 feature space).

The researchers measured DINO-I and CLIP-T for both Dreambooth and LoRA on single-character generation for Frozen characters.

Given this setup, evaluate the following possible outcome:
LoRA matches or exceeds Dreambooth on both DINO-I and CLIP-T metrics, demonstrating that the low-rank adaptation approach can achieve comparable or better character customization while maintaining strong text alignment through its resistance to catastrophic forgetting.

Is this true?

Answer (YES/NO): NO